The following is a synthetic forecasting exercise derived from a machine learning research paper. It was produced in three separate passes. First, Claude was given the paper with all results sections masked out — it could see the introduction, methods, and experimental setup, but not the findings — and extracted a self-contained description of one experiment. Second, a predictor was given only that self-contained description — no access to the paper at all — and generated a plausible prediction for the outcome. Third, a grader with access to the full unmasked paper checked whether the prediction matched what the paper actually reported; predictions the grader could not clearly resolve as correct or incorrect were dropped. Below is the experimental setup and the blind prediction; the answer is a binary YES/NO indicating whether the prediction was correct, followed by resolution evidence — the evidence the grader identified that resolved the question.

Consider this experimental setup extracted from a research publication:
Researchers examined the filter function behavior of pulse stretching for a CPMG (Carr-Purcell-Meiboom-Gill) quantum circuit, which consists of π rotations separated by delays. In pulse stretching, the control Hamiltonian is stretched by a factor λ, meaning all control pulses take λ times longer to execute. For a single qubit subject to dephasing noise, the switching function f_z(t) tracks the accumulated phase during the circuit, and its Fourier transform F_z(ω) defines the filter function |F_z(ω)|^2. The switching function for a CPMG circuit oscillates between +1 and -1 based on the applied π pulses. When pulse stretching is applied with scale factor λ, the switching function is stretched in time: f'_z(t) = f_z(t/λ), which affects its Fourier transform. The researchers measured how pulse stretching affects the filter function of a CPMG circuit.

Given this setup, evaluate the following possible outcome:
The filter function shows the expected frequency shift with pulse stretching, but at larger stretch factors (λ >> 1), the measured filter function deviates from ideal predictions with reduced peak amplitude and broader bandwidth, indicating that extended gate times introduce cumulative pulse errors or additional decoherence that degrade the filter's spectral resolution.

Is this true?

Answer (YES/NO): NO